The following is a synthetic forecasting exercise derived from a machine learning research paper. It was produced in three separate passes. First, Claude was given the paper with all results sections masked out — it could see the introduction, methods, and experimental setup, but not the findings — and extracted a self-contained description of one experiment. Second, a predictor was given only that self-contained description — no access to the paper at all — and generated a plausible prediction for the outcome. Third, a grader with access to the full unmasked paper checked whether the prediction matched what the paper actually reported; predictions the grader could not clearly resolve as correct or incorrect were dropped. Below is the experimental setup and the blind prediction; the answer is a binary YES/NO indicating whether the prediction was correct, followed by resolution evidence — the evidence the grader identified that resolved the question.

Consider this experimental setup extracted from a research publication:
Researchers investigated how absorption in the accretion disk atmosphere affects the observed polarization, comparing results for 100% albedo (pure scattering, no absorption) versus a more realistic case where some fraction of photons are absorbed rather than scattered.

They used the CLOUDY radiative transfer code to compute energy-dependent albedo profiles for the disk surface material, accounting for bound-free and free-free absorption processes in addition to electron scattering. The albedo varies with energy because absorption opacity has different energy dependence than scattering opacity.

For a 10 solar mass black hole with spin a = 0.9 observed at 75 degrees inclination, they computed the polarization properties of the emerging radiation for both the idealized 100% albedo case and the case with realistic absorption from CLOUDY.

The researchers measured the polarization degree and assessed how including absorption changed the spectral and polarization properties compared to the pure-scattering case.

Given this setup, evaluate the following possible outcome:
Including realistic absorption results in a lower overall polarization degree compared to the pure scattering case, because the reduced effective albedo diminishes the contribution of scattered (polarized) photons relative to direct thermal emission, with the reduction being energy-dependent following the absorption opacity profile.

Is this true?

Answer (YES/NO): NO